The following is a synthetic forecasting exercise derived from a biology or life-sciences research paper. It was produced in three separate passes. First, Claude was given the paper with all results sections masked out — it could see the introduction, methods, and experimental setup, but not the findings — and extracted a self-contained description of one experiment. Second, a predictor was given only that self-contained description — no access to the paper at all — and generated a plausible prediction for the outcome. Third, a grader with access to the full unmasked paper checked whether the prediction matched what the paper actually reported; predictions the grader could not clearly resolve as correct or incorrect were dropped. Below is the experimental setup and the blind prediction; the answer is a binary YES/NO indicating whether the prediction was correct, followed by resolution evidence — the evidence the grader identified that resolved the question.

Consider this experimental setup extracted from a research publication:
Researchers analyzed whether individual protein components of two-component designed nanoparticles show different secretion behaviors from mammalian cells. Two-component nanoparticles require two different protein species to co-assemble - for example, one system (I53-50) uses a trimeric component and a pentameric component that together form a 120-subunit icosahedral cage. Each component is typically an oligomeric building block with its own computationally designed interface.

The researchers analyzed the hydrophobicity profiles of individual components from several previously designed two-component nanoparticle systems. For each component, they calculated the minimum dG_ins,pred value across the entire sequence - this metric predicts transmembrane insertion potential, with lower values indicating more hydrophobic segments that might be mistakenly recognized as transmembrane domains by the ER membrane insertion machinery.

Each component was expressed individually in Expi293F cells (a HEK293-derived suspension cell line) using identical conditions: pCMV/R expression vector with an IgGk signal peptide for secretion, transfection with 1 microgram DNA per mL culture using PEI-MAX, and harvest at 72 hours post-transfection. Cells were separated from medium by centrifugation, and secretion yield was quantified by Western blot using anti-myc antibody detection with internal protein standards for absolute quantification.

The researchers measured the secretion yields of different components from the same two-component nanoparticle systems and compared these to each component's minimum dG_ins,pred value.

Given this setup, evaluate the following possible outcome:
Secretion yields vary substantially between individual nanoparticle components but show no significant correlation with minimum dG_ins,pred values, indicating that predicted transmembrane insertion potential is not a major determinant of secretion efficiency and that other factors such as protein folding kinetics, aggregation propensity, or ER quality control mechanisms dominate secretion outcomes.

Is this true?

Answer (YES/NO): NO